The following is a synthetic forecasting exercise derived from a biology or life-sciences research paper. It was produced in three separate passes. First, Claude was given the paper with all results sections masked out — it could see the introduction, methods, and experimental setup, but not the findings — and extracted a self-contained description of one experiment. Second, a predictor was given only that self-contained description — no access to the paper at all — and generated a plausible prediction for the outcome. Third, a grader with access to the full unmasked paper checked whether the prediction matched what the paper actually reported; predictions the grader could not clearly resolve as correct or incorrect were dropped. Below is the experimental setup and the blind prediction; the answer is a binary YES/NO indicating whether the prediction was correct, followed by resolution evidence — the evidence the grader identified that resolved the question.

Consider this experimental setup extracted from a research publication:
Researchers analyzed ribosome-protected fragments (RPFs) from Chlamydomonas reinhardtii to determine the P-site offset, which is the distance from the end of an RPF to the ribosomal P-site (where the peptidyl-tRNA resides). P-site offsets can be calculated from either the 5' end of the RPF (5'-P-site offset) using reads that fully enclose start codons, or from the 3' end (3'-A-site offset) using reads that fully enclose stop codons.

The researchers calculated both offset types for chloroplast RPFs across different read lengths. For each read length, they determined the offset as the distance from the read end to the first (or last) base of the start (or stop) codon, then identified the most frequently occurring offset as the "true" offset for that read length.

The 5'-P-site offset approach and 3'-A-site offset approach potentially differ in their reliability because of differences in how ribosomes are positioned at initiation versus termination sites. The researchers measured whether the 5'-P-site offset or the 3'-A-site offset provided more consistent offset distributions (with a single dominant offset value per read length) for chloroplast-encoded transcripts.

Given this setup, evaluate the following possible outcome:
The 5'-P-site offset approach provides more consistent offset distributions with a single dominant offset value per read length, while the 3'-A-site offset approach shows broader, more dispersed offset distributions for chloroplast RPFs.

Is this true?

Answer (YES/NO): NO